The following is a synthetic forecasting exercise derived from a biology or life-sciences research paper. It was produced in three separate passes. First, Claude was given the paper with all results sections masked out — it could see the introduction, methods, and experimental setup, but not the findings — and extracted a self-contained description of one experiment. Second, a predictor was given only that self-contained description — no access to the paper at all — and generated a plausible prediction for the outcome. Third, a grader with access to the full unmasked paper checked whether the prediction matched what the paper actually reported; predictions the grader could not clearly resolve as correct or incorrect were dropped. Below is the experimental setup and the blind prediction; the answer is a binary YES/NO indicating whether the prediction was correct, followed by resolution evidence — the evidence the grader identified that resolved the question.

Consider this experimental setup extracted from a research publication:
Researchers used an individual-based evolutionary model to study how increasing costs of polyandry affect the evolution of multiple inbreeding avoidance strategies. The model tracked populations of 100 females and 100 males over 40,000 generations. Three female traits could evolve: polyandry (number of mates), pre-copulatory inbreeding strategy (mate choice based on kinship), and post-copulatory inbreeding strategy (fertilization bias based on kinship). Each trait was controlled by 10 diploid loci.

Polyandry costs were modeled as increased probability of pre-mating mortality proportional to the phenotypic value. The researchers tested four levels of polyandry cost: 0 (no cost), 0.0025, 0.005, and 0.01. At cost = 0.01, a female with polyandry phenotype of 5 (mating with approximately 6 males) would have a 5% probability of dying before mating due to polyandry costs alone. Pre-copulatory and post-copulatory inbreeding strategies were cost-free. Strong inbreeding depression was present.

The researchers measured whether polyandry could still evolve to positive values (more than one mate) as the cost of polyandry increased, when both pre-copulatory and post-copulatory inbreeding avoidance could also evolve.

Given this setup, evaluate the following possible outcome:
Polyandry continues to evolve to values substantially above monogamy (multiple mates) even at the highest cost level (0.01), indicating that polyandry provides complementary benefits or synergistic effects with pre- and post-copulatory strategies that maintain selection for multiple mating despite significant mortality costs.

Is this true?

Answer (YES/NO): NO